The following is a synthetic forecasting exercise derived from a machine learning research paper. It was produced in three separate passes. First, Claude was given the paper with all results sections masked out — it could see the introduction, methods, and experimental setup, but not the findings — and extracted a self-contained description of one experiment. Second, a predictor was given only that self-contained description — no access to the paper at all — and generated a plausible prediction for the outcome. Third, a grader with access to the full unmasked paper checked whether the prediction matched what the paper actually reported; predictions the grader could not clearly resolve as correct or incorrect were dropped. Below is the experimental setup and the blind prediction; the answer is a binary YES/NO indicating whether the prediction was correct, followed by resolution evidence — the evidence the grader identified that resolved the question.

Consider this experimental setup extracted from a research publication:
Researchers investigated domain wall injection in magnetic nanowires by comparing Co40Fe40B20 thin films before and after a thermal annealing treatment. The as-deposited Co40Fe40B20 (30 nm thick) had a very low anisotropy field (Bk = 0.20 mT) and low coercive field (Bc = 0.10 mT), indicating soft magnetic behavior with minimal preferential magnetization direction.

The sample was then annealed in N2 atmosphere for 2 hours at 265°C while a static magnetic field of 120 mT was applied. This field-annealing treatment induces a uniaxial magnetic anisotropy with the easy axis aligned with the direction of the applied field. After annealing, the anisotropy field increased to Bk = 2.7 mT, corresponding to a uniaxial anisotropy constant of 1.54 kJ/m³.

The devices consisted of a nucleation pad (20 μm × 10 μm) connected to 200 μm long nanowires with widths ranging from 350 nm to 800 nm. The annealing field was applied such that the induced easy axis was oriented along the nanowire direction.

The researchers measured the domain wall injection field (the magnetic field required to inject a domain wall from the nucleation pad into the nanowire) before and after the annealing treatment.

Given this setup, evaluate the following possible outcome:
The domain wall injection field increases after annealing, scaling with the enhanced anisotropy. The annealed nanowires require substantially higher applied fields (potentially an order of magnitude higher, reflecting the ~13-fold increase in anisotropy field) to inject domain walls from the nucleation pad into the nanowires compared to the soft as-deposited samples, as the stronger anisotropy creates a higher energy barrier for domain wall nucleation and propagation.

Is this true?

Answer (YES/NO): NO